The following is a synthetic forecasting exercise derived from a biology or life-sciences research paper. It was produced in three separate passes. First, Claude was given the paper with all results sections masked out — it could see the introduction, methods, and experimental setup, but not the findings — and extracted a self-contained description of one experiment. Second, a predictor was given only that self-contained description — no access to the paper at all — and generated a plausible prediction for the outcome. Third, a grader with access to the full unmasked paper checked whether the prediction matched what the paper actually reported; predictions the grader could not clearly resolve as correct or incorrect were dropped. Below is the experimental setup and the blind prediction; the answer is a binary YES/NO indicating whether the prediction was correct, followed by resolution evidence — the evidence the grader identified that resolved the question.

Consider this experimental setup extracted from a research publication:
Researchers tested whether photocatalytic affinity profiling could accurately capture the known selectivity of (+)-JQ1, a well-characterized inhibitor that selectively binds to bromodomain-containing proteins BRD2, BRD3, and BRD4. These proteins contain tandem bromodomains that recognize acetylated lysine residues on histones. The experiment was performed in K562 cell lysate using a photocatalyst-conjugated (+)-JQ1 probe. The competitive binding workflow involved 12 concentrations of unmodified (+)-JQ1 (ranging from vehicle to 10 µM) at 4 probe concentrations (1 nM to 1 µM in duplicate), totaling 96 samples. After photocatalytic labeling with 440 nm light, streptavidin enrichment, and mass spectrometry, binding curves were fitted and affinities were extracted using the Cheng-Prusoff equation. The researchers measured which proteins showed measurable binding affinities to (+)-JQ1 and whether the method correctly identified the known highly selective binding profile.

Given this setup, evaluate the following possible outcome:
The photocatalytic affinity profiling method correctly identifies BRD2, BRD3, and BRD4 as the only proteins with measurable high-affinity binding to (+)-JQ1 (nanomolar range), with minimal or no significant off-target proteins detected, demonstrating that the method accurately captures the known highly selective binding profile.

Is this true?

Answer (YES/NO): YES